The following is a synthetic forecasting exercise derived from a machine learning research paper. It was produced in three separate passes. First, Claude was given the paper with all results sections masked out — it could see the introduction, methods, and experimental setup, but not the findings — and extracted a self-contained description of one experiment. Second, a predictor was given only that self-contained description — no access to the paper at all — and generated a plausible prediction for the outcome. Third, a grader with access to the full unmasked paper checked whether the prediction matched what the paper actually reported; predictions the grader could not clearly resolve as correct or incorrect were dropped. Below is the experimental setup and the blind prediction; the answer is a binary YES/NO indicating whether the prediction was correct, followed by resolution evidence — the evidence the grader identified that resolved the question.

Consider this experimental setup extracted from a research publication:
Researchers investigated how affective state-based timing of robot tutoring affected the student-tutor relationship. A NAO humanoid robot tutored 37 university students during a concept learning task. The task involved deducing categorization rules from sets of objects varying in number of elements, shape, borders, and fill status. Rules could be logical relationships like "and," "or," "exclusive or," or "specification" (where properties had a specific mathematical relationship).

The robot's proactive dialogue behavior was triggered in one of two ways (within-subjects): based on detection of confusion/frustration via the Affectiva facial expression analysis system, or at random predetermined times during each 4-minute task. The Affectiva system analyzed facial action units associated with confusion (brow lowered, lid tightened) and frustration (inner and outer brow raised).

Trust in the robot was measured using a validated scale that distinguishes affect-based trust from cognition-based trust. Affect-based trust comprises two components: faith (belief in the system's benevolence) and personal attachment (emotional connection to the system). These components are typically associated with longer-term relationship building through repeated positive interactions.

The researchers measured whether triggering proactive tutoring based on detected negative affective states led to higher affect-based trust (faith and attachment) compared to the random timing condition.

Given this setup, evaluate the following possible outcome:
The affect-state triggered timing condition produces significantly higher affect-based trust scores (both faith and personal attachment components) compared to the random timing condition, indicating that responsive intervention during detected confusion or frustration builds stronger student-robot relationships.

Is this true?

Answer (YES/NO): NO